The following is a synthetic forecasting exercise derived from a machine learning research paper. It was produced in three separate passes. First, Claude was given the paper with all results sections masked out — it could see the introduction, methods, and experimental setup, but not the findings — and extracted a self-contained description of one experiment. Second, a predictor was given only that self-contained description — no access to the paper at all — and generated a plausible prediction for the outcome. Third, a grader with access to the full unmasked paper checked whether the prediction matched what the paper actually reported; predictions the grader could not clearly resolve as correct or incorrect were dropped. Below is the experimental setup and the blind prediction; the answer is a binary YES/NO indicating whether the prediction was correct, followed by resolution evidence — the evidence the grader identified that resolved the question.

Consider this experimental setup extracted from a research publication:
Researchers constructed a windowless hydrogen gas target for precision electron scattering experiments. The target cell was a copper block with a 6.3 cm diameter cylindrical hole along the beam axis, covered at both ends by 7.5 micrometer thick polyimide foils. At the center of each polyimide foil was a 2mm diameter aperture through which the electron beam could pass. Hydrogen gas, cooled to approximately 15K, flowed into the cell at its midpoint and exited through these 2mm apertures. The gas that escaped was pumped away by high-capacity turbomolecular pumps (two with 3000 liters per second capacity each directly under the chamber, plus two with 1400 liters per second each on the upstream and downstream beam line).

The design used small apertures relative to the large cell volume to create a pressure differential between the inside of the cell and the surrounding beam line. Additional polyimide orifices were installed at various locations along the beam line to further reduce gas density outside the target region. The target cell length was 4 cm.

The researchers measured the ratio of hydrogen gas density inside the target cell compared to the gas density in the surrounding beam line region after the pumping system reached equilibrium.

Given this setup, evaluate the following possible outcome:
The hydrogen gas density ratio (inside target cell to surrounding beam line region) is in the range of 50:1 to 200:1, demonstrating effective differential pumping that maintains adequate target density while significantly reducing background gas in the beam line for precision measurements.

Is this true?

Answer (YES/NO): NO